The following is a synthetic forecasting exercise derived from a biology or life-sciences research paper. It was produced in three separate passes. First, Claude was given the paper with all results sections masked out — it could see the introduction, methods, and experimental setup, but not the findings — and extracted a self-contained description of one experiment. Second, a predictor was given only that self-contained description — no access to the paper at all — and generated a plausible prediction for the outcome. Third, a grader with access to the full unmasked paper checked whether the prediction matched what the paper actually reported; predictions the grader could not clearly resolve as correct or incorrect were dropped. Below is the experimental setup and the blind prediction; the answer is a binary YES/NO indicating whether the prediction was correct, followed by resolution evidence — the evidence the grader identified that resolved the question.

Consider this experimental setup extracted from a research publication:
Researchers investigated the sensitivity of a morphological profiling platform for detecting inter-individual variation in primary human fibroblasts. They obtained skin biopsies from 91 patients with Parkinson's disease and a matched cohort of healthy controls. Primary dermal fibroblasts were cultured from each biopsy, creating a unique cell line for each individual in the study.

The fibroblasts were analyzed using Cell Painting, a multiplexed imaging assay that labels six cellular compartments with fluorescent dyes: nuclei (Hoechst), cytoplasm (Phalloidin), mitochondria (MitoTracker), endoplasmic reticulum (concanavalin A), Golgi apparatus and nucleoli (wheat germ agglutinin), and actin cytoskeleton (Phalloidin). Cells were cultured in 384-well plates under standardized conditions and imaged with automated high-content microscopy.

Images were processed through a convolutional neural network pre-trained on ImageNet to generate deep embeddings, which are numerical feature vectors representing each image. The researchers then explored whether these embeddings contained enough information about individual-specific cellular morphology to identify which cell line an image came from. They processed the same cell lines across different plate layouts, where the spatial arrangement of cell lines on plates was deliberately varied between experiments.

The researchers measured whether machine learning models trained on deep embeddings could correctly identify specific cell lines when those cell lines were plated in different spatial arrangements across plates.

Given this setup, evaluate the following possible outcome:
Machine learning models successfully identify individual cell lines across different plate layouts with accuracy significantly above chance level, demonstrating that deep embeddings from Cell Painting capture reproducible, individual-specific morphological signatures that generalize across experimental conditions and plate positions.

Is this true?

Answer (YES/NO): YES